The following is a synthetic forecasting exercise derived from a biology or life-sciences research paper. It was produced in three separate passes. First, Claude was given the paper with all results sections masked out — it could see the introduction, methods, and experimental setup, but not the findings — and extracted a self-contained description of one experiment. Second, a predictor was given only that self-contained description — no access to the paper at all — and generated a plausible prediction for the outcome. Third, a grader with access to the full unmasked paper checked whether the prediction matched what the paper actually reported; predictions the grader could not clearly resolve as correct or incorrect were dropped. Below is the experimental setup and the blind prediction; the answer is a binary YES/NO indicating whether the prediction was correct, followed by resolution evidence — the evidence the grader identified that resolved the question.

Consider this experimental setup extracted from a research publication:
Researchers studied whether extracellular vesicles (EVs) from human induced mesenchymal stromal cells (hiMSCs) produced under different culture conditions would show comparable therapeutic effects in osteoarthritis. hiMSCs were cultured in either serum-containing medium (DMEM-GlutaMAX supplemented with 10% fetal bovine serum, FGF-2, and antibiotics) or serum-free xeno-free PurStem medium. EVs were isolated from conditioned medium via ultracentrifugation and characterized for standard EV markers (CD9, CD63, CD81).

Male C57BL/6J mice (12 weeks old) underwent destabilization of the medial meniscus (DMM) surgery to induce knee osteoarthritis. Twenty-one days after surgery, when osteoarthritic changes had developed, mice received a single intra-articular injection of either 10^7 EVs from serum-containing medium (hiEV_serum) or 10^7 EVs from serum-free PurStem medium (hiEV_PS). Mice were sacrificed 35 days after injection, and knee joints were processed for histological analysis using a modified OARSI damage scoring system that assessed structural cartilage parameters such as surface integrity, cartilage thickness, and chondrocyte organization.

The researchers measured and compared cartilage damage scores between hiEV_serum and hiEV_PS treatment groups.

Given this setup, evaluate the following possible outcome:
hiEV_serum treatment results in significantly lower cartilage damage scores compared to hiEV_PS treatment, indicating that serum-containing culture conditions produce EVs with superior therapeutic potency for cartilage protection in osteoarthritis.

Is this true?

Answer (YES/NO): NO